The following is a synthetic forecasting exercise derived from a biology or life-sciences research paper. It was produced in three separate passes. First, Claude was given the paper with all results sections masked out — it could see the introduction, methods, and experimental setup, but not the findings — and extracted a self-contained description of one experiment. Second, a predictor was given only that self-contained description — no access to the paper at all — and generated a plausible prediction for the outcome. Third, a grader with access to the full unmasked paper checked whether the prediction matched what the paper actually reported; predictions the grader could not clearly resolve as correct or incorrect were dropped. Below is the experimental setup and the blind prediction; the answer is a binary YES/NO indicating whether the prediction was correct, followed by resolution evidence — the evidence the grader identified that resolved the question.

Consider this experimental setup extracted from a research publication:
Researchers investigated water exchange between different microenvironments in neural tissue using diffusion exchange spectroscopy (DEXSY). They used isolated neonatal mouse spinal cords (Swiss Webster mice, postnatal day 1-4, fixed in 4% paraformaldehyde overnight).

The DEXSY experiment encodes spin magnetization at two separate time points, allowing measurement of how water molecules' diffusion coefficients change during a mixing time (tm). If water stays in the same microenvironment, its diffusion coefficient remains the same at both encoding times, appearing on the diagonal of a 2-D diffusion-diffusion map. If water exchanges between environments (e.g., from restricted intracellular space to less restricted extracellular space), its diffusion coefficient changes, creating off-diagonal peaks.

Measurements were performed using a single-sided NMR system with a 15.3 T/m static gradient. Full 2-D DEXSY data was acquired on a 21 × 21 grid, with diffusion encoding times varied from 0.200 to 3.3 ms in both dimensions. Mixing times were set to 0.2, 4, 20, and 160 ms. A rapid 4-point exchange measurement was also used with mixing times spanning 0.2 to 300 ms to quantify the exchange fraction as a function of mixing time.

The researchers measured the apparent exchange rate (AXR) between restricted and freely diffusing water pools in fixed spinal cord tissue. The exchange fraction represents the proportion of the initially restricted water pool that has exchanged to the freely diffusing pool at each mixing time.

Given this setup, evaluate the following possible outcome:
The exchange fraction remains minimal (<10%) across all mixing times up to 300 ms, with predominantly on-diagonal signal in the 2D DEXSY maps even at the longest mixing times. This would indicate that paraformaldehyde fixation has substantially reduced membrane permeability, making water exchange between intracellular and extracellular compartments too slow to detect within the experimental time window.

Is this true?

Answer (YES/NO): NO